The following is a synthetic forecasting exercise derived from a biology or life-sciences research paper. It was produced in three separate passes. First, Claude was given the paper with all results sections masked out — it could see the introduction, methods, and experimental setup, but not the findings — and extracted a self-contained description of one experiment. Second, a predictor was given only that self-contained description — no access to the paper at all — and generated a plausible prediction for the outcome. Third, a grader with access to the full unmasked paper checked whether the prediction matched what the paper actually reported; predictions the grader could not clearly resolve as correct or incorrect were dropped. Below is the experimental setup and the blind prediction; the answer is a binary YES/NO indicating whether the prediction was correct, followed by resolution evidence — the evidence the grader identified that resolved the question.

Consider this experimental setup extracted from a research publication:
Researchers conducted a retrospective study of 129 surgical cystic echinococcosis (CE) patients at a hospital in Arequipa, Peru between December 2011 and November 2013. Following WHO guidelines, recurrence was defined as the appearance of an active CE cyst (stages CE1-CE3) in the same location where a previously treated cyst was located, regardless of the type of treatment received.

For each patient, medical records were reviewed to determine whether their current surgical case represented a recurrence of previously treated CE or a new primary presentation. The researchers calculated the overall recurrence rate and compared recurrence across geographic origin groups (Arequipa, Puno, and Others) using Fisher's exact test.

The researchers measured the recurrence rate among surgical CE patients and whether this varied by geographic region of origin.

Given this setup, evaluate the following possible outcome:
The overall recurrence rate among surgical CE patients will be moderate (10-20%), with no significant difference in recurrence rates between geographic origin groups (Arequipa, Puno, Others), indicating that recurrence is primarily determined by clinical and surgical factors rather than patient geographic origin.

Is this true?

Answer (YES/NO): NO